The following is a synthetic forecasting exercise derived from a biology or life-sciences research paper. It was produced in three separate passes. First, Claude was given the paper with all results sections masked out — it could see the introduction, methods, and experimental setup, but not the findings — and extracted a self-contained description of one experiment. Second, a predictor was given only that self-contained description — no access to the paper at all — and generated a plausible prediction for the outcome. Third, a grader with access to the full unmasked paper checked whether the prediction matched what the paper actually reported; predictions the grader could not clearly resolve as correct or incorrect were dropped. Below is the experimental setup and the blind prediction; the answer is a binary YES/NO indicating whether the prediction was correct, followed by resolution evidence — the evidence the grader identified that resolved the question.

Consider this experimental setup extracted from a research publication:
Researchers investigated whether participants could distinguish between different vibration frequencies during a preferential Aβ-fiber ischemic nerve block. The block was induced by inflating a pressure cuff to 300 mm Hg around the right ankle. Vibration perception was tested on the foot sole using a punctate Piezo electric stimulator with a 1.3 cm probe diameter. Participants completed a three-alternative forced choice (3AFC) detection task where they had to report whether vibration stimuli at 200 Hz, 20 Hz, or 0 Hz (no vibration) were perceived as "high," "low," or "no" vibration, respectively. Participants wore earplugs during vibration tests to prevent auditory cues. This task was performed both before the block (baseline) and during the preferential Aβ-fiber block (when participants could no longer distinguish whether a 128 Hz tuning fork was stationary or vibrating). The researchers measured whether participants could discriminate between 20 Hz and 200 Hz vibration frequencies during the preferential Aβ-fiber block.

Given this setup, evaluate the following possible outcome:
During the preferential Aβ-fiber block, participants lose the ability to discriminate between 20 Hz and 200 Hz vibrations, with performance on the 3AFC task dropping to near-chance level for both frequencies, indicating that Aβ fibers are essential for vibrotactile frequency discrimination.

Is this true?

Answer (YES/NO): YES